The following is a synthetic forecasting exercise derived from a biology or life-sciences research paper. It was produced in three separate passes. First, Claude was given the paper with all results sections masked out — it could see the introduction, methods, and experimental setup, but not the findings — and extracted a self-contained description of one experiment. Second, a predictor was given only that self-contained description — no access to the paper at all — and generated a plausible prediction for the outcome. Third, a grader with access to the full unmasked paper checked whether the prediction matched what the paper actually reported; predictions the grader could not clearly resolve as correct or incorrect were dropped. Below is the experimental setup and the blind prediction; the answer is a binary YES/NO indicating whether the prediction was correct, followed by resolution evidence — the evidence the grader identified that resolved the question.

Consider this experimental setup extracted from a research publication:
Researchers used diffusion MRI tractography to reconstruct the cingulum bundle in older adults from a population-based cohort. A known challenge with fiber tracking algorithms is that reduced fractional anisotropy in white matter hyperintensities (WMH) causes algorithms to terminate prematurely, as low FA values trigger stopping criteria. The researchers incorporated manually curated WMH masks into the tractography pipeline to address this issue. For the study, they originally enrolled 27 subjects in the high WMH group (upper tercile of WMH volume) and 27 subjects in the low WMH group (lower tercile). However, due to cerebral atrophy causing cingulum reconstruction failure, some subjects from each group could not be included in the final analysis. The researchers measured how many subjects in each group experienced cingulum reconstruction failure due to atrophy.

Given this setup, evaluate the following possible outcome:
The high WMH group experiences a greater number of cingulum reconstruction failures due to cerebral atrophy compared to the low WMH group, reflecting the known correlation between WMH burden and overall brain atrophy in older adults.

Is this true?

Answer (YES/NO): NO